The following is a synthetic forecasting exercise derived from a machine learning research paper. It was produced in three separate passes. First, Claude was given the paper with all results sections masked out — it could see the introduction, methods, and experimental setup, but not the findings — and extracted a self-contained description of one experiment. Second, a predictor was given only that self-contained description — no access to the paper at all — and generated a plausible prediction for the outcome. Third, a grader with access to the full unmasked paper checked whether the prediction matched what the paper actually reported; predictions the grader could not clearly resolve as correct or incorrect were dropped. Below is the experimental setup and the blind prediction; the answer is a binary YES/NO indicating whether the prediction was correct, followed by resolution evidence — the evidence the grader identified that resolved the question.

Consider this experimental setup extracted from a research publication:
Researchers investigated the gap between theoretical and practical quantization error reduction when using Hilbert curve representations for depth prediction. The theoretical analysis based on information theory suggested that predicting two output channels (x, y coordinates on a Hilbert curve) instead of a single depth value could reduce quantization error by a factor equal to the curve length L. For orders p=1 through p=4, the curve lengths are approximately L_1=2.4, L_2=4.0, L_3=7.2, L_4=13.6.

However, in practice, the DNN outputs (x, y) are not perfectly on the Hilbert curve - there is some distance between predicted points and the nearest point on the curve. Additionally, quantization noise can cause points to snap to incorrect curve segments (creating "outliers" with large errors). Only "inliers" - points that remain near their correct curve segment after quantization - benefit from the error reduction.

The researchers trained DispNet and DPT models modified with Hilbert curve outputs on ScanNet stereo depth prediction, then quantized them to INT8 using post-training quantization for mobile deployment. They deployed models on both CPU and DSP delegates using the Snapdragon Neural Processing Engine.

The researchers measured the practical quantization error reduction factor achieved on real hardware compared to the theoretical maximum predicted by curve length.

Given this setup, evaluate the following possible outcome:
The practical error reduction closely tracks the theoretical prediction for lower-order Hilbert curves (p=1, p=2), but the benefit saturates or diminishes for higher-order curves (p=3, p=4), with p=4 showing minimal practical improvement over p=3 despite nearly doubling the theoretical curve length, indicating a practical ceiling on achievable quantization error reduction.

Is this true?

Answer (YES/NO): NO